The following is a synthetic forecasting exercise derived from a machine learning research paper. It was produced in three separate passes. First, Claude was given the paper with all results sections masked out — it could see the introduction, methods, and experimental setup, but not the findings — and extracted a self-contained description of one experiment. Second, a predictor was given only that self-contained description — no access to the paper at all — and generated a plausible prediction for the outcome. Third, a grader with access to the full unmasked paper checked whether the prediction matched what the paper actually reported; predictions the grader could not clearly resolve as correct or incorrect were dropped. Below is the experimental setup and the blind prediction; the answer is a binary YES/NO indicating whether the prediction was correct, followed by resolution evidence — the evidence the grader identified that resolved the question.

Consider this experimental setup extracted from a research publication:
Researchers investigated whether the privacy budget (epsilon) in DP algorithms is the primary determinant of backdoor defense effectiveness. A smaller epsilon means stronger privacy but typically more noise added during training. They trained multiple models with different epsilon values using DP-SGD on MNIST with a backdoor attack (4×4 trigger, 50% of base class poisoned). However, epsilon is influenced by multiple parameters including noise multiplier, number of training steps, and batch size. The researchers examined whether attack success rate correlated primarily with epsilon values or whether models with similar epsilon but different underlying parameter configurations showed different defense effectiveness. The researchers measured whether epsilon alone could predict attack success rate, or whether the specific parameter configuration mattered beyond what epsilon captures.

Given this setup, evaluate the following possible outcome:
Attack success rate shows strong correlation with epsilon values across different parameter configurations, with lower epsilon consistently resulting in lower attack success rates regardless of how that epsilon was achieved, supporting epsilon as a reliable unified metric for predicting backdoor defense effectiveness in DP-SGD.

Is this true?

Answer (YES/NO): NO